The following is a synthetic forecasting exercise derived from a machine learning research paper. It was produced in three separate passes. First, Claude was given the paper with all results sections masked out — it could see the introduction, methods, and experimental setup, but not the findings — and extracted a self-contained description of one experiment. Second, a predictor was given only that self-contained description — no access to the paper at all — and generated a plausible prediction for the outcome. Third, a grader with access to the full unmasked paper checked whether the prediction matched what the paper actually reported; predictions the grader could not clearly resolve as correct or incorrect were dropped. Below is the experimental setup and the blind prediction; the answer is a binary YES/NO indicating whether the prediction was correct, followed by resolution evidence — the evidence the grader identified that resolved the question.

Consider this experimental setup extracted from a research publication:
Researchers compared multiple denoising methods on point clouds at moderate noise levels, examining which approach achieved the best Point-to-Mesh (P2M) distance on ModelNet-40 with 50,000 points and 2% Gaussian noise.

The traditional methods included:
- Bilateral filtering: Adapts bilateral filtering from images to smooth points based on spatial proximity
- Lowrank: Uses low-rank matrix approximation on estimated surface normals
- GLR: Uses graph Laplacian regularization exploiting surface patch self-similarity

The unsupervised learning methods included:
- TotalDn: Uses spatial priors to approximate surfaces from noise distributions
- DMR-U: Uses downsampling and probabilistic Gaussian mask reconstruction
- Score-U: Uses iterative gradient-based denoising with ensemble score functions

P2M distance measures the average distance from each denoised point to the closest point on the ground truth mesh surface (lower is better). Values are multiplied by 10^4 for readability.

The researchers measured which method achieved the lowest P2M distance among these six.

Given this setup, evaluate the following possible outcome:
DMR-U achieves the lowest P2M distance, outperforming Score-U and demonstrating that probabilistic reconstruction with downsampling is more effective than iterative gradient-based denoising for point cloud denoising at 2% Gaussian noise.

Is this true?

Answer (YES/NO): NO